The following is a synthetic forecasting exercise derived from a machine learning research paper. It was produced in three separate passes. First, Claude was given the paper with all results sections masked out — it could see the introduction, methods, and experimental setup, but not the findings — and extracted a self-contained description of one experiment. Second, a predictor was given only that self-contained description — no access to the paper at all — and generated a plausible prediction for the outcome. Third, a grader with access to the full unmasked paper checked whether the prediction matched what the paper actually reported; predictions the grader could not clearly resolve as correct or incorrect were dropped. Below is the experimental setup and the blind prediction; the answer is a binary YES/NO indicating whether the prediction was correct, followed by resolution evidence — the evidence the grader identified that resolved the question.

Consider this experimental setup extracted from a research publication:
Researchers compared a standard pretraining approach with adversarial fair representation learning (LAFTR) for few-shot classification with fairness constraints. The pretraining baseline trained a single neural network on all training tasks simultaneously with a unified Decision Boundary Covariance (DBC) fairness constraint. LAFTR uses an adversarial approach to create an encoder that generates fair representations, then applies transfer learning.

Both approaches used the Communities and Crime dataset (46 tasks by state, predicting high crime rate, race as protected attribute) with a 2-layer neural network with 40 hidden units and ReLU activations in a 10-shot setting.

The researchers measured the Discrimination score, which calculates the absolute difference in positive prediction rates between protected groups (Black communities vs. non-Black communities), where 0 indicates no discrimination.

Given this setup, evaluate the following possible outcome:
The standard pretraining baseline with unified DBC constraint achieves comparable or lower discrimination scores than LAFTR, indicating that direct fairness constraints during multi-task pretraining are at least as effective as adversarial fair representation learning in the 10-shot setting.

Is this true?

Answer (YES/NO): YES